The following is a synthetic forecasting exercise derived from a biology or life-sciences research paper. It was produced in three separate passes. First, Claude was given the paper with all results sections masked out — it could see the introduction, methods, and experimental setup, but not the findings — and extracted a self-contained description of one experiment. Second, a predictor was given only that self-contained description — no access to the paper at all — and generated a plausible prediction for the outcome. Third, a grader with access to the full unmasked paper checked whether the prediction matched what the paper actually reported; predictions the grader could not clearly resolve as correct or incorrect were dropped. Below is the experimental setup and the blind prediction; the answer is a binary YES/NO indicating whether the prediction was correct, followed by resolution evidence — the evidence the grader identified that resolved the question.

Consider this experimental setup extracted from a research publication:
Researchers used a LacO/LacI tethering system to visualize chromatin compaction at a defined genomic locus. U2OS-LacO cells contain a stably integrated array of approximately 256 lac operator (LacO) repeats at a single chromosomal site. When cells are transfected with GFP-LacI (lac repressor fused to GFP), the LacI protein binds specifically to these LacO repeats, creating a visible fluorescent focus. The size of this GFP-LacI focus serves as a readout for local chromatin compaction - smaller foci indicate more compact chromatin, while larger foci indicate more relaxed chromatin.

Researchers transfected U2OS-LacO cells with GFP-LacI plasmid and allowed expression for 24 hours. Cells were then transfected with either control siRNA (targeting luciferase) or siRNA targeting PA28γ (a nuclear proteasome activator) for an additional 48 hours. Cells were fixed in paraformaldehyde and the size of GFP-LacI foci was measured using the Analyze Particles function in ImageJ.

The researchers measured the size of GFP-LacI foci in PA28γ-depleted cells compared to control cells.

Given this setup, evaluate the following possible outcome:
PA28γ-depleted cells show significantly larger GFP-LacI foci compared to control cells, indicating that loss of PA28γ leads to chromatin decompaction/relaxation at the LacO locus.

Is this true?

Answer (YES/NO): YES